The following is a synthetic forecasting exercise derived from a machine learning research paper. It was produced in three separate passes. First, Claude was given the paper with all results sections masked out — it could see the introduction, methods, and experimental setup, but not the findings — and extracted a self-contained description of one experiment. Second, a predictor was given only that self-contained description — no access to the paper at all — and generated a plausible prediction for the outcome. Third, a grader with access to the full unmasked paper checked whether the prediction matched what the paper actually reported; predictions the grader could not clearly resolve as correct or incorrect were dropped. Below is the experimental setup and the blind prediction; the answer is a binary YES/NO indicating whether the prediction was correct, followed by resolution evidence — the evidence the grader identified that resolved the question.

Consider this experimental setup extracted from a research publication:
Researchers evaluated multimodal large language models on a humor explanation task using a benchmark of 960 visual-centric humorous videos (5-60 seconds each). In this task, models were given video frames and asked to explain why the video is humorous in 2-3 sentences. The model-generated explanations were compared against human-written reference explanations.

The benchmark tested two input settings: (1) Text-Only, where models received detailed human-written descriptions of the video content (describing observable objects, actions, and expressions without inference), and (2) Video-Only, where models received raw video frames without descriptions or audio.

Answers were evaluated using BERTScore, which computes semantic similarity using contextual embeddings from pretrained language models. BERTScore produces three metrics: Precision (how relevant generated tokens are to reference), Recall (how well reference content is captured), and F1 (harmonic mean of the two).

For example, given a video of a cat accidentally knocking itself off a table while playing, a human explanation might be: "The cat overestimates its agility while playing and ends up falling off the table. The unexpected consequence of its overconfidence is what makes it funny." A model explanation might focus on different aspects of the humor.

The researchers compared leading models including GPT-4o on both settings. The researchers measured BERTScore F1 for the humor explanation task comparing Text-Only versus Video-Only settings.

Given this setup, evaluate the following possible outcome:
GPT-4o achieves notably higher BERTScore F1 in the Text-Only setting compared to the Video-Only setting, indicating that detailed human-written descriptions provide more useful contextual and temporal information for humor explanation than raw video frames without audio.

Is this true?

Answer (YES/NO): YES